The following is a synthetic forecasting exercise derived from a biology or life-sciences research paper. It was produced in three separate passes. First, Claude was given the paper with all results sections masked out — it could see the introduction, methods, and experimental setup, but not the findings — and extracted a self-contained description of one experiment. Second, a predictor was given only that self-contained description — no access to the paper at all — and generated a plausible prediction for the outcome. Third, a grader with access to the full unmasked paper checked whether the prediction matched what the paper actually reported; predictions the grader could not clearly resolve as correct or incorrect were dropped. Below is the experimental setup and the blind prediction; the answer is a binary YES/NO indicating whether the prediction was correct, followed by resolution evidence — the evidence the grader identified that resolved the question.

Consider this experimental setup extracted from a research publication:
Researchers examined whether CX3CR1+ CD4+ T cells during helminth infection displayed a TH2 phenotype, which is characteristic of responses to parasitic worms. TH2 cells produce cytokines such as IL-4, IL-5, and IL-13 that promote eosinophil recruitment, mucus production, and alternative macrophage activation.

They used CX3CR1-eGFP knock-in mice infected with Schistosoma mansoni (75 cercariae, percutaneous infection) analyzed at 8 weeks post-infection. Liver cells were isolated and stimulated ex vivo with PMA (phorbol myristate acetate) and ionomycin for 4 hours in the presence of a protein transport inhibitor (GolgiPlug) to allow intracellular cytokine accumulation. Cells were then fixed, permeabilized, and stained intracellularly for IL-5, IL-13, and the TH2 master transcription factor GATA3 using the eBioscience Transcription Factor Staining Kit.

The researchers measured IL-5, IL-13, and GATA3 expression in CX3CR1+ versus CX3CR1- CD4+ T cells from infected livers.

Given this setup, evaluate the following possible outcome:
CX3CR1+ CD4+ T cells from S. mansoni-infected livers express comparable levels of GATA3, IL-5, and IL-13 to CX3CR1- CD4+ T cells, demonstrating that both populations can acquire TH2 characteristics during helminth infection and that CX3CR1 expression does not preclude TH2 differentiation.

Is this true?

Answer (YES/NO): NO